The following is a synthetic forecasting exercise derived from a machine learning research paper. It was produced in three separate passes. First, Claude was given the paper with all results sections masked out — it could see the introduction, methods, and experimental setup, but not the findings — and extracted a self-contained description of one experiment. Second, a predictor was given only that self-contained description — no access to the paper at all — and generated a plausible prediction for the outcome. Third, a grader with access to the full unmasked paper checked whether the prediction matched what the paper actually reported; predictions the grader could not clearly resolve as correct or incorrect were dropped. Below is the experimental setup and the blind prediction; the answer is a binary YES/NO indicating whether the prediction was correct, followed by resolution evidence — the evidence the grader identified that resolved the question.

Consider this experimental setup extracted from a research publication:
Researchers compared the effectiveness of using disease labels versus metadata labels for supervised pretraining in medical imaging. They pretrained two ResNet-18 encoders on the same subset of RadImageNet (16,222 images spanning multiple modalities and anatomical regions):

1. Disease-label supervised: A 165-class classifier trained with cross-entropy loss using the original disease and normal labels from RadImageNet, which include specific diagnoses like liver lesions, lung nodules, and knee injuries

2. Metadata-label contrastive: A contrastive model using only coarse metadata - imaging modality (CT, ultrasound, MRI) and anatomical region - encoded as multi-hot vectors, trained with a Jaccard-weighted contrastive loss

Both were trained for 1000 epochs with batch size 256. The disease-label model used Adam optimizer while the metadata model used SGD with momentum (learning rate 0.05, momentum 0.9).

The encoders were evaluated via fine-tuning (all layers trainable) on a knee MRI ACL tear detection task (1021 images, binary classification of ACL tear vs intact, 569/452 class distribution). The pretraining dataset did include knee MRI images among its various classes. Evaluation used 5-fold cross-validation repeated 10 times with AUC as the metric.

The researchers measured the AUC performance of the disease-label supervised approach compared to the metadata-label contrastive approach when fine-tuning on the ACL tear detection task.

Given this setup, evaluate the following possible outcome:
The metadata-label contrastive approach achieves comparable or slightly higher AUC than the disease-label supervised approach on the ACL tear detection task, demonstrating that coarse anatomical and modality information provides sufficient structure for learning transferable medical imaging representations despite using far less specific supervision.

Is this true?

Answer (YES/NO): NO